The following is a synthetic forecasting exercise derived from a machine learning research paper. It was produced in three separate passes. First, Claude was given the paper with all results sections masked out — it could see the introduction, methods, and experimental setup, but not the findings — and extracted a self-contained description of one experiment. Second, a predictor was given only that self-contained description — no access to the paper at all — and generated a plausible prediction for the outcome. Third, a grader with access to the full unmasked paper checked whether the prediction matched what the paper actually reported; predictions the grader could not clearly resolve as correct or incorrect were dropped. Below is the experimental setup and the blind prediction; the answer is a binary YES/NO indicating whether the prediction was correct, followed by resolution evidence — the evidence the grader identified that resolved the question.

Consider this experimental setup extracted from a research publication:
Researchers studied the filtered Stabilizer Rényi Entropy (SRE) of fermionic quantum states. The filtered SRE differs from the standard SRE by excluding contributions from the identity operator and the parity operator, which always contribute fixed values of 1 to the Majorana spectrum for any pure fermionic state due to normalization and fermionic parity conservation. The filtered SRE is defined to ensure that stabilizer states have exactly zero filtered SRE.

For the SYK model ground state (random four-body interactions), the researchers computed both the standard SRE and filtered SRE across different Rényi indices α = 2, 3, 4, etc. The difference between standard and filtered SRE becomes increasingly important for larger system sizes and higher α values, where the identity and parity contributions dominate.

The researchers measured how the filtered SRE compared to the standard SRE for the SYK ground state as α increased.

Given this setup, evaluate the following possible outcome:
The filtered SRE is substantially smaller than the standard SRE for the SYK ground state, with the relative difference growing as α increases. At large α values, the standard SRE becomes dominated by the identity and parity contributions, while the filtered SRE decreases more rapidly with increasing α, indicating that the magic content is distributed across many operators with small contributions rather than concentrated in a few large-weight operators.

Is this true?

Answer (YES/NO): NO